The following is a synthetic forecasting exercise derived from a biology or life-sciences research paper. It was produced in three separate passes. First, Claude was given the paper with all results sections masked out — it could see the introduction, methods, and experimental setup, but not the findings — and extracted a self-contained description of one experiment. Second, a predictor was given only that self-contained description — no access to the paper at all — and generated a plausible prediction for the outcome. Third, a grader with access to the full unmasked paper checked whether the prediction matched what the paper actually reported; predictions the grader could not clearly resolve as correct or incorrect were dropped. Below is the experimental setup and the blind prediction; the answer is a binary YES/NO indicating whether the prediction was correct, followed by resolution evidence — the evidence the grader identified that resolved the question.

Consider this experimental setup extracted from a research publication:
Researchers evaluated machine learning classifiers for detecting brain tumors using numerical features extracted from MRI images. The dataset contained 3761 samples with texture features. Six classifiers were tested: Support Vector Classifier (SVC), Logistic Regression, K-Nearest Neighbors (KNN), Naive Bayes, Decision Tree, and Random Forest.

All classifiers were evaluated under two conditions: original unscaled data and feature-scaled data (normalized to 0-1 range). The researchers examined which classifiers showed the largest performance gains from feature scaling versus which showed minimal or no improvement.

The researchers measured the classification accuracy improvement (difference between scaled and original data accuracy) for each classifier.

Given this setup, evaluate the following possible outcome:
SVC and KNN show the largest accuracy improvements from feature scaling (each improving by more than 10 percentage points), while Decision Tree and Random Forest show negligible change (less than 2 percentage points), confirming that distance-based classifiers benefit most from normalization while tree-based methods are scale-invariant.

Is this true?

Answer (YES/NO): YES